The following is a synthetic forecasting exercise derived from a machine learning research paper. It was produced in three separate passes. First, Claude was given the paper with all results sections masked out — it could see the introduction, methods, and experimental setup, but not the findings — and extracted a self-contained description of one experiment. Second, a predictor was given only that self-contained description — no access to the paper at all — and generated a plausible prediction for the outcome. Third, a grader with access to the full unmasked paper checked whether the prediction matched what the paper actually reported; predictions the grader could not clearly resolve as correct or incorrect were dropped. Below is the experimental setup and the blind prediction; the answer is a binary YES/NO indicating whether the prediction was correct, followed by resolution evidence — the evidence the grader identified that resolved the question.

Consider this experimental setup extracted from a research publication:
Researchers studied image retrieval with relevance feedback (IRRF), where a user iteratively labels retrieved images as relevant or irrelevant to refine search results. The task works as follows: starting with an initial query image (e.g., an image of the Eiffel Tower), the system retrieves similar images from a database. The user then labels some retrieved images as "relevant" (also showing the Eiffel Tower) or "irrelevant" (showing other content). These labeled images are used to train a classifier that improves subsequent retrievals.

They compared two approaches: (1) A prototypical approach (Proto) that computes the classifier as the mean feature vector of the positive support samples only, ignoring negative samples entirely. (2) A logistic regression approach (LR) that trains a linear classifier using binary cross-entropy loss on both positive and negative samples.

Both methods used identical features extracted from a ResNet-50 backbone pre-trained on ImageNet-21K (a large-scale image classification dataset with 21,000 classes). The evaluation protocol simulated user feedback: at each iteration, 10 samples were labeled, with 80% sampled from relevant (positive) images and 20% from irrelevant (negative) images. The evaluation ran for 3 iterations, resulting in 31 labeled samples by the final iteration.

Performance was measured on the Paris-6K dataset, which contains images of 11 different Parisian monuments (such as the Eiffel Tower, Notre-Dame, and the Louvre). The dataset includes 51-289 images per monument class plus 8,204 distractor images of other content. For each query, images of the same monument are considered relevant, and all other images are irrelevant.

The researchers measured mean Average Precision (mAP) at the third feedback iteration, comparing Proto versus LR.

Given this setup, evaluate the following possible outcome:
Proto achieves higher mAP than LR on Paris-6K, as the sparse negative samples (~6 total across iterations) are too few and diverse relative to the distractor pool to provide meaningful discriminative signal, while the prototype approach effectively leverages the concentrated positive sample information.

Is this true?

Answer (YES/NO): NO